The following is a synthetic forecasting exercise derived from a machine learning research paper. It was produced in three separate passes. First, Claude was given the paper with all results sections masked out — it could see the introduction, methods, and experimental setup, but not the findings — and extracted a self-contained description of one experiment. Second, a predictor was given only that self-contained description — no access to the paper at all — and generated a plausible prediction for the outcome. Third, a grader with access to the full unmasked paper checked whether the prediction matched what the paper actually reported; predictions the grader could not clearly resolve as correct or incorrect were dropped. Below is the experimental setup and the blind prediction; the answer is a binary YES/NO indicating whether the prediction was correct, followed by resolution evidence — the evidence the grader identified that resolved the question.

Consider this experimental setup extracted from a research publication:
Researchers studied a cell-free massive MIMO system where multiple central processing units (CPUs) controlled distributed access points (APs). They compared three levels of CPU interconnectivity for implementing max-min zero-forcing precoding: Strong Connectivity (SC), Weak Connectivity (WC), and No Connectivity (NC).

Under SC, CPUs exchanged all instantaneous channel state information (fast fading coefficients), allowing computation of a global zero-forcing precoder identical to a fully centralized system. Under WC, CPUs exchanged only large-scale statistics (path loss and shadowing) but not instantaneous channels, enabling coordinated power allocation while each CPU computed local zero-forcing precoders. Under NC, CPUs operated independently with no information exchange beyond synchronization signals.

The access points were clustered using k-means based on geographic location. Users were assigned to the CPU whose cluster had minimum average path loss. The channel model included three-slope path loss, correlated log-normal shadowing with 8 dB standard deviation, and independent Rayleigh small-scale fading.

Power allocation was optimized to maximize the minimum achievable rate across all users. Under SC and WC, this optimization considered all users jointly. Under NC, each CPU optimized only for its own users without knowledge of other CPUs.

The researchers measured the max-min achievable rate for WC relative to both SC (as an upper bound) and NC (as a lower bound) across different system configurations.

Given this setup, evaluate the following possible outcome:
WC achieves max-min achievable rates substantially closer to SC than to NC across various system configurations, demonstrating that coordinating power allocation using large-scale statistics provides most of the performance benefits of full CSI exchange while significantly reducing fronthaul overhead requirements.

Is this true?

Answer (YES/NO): YES